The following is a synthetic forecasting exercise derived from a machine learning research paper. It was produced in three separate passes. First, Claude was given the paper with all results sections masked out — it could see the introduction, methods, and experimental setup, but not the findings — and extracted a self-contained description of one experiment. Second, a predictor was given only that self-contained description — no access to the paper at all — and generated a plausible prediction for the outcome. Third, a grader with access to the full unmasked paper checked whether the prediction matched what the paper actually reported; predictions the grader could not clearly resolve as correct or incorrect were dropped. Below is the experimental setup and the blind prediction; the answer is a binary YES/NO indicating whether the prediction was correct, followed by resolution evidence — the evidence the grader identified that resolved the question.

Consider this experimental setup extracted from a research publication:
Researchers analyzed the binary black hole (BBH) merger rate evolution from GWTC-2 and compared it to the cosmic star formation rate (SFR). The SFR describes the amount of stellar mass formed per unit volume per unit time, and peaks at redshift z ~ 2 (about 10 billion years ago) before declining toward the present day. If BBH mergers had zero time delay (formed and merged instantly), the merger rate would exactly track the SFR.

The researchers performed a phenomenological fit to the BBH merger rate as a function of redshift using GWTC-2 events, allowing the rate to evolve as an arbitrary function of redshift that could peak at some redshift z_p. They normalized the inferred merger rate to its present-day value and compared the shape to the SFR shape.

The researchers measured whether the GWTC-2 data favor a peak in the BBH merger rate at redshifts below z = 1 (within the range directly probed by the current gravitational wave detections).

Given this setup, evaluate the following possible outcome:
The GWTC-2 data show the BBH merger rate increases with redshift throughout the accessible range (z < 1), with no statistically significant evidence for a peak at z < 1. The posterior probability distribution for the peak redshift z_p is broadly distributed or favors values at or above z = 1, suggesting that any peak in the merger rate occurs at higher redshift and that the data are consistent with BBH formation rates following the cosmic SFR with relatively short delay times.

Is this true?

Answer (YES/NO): YES